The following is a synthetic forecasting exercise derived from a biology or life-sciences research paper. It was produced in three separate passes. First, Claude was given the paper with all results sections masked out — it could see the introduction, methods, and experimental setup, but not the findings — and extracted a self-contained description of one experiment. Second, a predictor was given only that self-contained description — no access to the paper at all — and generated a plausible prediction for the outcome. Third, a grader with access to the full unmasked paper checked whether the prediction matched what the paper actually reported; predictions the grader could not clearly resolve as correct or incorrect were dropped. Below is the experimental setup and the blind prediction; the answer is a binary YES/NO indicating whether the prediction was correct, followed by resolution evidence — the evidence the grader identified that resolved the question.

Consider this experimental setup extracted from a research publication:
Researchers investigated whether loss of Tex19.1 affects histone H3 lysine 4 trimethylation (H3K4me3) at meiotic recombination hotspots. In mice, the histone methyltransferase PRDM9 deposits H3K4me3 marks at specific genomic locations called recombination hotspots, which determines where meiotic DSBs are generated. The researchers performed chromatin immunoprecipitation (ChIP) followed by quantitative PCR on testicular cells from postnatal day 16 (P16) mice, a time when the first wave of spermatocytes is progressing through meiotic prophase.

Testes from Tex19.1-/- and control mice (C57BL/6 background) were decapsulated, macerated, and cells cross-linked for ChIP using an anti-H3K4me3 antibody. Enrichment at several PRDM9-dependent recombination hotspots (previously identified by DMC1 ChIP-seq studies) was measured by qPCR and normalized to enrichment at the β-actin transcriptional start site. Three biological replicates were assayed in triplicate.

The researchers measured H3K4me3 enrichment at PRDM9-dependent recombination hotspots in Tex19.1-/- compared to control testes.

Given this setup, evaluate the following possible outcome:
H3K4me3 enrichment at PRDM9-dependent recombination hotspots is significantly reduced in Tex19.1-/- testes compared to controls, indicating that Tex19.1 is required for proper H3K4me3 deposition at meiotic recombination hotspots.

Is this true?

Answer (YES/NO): NO